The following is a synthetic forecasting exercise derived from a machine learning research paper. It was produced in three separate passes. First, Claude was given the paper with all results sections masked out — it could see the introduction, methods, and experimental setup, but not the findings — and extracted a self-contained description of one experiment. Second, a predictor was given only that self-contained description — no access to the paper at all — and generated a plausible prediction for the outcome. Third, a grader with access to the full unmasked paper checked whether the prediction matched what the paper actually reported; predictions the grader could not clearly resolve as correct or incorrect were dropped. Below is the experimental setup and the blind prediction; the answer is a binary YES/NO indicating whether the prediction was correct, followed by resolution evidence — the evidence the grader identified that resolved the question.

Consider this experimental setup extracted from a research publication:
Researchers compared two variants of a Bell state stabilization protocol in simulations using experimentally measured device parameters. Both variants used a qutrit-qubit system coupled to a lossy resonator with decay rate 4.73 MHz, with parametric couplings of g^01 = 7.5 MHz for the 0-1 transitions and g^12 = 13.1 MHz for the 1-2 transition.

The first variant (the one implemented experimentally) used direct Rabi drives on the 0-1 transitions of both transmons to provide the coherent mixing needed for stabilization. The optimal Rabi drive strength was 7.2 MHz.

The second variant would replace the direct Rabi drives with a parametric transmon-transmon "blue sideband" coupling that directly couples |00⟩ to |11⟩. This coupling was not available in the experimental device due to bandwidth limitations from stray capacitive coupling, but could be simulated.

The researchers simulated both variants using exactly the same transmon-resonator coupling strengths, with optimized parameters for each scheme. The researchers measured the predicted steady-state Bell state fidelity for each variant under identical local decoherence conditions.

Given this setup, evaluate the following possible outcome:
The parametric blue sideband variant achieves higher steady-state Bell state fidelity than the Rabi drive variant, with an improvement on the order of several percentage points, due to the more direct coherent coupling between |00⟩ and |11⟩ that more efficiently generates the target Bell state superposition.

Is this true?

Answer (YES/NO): YES